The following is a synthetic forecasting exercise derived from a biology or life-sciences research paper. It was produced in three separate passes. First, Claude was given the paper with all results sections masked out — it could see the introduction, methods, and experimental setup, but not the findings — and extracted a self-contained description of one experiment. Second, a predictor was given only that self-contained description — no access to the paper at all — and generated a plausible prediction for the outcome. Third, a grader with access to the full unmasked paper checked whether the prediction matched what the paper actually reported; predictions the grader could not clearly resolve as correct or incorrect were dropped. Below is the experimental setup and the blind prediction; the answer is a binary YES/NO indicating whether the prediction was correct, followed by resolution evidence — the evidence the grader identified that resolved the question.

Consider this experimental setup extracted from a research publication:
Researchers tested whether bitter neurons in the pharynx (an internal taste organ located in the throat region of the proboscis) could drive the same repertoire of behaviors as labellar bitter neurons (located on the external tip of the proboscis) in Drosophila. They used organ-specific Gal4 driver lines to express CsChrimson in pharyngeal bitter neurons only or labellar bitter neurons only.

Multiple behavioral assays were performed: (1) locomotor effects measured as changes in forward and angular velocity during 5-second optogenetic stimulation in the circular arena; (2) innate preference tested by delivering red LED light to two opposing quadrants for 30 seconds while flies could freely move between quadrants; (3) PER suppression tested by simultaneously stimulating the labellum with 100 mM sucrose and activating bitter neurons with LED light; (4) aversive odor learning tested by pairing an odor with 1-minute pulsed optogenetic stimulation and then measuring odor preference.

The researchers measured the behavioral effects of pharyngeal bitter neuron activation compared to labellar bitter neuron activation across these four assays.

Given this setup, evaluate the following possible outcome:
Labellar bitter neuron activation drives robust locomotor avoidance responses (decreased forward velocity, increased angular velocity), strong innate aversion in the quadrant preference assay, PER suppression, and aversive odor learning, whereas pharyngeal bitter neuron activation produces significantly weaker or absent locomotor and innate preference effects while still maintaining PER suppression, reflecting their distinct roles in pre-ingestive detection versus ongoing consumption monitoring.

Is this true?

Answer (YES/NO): NO